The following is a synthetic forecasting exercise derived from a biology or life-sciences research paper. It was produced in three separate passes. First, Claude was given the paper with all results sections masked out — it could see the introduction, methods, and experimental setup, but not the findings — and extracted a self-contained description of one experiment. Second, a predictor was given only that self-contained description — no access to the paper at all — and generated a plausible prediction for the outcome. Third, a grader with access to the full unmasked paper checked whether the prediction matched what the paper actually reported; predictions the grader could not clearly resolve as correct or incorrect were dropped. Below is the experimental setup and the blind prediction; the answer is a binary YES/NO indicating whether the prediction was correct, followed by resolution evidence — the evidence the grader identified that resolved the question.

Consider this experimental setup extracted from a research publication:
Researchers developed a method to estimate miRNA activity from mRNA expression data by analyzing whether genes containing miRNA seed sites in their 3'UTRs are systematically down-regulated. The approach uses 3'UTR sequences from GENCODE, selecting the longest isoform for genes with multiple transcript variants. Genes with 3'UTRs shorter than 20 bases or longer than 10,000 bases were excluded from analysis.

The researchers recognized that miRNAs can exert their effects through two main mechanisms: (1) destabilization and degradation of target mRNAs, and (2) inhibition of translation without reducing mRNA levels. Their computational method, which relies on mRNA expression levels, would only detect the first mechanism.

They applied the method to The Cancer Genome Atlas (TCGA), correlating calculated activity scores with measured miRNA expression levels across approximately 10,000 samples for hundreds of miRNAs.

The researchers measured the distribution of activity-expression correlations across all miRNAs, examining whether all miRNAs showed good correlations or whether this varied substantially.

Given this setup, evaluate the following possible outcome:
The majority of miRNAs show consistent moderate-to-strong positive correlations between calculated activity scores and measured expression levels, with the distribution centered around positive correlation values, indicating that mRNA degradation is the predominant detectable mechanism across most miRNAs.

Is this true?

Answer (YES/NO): NO